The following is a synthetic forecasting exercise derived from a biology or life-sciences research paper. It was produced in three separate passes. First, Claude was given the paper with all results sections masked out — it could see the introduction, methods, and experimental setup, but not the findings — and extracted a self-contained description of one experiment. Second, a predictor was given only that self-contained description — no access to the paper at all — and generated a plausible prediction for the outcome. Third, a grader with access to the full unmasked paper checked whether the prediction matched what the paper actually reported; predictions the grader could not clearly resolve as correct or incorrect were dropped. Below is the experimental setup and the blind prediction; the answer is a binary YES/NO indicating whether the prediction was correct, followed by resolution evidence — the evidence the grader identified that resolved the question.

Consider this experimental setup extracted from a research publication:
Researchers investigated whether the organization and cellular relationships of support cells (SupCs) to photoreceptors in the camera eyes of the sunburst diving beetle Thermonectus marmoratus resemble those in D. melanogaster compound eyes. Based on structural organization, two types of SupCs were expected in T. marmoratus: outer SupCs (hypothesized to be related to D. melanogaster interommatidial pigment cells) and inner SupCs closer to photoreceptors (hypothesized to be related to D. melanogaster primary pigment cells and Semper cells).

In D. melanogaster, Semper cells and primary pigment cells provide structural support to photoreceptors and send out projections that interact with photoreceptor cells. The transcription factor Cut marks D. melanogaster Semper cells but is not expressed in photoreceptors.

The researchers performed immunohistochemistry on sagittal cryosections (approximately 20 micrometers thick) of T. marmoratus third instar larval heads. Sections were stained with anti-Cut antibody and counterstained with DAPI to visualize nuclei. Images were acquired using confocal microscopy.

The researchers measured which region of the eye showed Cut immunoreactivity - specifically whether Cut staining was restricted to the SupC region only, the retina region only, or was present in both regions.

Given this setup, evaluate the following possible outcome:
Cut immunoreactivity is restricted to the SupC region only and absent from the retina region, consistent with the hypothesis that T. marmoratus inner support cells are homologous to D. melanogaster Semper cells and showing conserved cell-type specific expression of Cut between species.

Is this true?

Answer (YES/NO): YES